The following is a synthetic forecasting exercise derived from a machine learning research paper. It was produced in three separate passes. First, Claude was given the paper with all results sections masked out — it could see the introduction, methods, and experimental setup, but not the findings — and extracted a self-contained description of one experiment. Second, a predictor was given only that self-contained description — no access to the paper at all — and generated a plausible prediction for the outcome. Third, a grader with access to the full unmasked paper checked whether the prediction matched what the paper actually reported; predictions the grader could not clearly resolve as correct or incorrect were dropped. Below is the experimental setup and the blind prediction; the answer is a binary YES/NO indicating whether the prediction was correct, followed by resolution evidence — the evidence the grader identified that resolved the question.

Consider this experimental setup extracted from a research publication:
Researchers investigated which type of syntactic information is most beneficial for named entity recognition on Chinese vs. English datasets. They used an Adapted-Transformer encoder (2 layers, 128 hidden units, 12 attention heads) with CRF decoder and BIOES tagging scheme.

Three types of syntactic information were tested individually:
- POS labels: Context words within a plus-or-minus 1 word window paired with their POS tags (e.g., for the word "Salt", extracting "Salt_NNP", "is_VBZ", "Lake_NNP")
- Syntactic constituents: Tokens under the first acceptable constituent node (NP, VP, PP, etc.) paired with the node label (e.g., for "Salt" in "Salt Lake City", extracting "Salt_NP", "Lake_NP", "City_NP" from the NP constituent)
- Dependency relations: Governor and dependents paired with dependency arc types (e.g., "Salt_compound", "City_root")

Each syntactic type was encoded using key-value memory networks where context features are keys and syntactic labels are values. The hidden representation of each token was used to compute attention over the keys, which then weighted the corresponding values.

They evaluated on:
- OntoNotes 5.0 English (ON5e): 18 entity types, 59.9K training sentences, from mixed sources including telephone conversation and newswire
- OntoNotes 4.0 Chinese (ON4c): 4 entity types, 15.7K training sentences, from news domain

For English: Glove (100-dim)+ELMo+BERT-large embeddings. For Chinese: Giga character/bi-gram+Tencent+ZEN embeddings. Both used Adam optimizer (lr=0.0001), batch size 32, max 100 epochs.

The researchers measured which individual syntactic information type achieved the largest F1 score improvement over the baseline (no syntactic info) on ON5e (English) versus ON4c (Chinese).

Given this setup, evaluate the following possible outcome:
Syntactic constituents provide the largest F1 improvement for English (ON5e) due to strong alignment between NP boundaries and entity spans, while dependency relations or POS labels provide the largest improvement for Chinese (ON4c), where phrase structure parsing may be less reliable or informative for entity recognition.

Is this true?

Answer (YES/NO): YES